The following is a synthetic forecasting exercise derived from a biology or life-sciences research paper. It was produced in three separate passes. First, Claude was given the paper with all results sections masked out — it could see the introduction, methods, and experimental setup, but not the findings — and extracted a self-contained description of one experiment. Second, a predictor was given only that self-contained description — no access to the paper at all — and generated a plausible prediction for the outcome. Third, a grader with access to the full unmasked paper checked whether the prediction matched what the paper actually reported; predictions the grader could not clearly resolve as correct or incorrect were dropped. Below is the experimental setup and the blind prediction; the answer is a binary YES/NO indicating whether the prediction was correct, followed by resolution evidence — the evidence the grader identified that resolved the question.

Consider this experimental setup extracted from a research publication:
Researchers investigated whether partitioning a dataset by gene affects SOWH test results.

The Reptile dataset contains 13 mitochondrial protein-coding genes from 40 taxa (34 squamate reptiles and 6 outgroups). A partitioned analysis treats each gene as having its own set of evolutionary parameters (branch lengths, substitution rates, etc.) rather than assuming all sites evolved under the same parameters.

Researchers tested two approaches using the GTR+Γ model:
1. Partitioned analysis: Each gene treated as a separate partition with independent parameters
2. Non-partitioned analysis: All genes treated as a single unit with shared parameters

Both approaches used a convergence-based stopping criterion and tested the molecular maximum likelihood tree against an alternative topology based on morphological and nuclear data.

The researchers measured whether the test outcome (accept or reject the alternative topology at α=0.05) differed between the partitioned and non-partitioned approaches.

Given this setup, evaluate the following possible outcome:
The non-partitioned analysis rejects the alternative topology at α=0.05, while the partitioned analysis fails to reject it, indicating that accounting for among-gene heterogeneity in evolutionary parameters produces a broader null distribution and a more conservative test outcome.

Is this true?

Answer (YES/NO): NO